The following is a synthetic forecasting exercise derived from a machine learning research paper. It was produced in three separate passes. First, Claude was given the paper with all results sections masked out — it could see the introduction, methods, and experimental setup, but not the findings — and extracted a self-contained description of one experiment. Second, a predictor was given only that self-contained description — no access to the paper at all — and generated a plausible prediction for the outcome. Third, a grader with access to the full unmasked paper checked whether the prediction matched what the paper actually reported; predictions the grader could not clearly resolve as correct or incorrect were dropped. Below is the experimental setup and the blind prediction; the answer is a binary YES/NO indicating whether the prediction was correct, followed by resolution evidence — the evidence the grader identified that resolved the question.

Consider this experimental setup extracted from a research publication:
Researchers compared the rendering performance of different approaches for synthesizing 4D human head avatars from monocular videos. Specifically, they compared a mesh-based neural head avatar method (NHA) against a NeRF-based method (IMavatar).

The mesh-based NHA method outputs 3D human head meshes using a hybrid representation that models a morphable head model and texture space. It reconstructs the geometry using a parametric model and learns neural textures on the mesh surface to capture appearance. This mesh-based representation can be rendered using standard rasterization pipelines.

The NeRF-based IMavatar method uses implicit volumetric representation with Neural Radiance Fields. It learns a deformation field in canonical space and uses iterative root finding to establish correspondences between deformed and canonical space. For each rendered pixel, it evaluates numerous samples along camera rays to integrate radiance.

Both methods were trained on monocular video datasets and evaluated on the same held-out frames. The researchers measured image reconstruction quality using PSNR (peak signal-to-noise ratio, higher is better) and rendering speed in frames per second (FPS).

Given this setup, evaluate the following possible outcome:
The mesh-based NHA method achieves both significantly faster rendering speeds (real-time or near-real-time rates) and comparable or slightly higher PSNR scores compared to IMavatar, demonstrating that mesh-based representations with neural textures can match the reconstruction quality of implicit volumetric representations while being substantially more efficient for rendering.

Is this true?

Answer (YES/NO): NO